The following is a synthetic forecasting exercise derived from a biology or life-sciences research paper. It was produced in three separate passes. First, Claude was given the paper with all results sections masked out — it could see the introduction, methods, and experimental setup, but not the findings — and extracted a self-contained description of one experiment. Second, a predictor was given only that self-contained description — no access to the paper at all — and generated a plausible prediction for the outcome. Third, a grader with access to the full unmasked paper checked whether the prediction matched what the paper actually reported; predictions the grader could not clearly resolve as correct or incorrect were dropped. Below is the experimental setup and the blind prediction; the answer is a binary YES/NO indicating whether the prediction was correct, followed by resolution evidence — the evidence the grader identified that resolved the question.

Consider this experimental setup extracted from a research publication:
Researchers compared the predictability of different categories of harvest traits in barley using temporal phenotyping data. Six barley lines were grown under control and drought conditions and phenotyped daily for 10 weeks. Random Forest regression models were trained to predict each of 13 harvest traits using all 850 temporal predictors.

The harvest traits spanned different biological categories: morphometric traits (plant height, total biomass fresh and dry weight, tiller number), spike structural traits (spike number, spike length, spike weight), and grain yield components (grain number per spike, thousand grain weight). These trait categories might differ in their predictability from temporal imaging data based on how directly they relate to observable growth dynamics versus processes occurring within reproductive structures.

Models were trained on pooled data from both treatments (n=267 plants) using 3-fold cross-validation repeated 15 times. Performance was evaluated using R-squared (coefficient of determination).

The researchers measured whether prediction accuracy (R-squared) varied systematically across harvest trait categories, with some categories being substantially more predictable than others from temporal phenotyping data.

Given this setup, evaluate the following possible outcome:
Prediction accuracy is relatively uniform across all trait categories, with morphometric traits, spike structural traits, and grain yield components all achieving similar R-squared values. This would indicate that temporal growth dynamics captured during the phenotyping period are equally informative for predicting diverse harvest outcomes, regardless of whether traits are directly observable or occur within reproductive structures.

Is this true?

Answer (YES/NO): NO